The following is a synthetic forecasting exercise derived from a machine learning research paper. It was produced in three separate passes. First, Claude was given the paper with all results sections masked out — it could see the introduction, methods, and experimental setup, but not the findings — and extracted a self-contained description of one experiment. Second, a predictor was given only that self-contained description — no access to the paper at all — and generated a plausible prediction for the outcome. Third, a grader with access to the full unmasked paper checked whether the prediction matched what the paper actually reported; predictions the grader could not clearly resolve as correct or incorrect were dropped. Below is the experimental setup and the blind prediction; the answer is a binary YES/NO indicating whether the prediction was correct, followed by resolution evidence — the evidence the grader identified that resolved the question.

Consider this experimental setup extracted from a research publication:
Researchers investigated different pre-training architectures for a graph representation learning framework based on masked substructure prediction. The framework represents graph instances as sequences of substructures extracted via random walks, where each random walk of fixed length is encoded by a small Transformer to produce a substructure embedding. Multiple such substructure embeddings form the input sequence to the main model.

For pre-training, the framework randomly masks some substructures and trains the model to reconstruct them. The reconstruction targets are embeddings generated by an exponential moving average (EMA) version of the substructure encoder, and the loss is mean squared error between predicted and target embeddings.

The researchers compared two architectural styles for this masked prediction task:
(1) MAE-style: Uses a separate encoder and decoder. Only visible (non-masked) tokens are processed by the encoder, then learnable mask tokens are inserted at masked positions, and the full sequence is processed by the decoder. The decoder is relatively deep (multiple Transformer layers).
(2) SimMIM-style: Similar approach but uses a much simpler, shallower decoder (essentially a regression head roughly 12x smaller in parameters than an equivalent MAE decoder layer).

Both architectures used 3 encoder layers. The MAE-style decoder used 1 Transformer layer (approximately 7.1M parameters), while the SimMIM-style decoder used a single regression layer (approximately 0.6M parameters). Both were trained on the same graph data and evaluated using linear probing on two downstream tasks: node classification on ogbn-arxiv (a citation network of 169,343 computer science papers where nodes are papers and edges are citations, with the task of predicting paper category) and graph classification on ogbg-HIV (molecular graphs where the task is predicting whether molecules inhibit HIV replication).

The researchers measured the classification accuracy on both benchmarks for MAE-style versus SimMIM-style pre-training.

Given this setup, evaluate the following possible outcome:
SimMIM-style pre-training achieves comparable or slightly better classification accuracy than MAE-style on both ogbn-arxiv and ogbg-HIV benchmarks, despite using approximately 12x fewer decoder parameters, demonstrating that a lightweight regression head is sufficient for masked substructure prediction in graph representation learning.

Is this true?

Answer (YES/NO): NO